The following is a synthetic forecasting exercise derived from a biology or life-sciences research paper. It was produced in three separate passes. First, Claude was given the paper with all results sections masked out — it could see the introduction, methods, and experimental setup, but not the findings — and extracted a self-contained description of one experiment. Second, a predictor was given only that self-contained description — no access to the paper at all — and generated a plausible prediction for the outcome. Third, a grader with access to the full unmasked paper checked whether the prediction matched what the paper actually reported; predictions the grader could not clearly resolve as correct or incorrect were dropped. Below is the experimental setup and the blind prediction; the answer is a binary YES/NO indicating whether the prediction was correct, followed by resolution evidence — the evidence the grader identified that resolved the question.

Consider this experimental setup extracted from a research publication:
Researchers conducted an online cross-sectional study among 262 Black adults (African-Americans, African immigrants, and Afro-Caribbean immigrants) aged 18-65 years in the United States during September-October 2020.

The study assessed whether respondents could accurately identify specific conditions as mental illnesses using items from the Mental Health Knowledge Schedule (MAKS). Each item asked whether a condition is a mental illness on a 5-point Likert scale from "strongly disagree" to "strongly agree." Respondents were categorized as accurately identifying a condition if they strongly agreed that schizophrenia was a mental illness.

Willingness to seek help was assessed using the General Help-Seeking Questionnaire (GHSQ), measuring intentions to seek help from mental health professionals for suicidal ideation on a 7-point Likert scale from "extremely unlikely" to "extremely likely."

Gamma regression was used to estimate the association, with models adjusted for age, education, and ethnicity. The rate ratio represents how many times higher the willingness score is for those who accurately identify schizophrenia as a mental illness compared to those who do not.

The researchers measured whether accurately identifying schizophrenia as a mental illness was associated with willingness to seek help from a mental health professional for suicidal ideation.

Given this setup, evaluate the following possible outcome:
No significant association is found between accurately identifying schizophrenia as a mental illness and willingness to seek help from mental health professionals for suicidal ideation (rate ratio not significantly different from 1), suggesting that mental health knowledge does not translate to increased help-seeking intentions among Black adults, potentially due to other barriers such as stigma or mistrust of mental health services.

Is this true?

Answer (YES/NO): NO